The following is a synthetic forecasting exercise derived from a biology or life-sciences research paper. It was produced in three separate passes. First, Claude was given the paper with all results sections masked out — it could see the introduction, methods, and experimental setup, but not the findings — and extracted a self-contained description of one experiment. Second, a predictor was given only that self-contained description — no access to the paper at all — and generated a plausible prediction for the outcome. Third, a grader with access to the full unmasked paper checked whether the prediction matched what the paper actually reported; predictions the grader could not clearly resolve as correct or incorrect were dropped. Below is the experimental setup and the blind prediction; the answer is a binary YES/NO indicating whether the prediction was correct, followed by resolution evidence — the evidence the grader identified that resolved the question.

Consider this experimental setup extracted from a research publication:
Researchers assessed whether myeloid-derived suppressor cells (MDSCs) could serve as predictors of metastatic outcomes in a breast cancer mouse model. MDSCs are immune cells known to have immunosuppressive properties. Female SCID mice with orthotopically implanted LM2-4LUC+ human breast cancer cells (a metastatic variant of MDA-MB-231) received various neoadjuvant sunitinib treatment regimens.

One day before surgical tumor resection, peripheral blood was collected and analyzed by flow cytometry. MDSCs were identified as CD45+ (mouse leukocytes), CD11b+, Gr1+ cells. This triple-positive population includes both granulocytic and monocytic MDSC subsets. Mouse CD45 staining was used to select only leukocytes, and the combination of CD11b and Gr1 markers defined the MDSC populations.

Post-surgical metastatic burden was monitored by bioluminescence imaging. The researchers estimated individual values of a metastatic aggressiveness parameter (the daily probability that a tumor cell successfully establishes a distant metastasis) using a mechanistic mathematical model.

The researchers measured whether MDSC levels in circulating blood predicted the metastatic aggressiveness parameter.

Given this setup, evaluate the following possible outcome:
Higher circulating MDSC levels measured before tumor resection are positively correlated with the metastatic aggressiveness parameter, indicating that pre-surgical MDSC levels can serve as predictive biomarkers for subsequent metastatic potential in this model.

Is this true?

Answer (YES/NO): NO